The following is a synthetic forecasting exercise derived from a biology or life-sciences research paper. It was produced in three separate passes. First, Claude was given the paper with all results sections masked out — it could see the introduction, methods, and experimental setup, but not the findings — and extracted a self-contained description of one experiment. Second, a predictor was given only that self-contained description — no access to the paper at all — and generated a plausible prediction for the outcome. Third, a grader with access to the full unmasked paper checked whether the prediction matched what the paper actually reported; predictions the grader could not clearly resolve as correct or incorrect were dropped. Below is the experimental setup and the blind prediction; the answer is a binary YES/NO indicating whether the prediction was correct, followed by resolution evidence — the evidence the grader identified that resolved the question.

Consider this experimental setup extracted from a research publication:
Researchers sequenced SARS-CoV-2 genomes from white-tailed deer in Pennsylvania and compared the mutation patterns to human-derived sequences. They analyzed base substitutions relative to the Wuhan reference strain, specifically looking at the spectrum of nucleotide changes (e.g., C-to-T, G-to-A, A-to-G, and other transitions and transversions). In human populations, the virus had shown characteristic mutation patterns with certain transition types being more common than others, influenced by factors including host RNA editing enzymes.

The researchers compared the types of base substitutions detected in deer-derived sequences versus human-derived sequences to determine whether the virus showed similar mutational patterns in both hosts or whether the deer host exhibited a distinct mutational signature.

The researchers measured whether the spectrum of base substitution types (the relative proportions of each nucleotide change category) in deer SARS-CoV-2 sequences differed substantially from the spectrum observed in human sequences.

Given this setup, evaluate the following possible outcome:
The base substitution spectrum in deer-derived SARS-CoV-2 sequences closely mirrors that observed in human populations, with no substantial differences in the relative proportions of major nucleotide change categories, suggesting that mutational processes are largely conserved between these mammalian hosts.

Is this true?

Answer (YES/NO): NO